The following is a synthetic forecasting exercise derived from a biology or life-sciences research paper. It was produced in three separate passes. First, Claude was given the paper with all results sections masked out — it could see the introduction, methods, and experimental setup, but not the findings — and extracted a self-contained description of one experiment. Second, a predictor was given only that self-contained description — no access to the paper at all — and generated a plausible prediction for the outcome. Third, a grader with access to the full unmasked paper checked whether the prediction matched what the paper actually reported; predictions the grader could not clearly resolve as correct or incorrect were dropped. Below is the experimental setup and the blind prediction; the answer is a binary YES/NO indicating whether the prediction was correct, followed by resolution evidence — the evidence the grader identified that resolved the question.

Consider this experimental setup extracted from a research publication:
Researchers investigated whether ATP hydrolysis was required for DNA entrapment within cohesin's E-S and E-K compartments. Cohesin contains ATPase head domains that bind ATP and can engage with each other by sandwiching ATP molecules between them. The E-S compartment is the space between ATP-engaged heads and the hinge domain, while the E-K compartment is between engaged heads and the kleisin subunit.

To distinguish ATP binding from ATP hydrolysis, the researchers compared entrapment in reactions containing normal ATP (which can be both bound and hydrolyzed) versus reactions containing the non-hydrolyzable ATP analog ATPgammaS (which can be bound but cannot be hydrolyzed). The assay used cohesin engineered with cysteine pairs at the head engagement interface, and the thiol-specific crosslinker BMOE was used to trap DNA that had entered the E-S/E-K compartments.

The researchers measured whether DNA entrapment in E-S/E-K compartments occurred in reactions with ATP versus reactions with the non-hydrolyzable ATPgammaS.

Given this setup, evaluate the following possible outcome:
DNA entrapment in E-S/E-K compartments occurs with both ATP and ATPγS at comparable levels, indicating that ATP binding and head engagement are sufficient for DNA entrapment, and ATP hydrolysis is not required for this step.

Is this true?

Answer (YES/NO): YES